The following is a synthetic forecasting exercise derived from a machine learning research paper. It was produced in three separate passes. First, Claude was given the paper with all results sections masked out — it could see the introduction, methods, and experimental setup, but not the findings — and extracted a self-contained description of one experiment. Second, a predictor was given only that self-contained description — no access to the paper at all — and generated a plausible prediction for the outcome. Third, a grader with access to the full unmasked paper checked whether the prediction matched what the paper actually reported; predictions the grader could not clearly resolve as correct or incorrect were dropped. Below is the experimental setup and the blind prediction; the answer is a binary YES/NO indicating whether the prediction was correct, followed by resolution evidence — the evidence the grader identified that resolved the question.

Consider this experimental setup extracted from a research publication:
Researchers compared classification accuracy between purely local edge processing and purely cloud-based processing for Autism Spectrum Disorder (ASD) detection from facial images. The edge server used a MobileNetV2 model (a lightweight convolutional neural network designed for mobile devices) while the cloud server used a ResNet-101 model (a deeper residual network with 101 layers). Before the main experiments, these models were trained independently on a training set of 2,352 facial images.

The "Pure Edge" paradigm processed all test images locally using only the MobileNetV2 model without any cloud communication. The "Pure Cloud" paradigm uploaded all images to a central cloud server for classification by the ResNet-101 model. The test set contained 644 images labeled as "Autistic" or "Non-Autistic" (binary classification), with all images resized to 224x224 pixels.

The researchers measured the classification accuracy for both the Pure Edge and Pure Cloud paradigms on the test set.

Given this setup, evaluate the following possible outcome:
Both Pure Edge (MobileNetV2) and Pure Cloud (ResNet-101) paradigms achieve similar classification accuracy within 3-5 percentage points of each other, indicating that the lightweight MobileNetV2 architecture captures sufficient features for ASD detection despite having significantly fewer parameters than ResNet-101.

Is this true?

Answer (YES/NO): NO